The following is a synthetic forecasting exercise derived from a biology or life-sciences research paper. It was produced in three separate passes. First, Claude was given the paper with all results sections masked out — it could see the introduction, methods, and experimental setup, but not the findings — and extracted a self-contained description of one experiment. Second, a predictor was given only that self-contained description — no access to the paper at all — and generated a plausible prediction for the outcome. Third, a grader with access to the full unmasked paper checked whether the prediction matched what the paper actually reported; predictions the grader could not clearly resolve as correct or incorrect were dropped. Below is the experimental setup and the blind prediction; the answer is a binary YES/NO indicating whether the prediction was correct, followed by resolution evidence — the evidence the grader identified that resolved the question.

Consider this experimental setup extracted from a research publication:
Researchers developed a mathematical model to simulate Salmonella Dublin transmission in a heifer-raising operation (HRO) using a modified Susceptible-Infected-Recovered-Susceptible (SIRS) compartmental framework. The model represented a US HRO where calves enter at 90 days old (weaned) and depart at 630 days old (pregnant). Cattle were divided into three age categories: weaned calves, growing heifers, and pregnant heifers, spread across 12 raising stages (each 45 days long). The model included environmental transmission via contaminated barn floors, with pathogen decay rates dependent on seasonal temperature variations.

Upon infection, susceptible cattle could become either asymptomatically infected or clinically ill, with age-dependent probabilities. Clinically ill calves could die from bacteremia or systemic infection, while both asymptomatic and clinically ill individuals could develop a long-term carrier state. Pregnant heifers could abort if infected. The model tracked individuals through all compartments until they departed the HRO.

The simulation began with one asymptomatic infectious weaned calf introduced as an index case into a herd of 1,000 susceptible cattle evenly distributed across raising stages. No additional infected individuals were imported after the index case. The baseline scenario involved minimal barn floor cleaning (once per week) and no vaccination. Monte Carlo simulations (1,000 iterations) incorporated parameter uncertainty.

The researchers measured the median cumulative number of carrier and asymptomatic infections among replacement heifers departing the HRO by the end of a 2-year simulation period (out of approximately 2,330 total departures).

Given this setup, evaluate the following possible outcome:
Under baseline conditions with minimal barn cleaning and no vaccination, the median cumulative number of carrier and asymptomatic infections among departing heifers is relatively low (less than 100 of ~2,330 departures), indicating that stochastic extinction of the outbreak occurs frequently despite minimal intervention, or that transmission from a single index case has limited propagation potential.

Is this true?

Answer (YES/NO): NO